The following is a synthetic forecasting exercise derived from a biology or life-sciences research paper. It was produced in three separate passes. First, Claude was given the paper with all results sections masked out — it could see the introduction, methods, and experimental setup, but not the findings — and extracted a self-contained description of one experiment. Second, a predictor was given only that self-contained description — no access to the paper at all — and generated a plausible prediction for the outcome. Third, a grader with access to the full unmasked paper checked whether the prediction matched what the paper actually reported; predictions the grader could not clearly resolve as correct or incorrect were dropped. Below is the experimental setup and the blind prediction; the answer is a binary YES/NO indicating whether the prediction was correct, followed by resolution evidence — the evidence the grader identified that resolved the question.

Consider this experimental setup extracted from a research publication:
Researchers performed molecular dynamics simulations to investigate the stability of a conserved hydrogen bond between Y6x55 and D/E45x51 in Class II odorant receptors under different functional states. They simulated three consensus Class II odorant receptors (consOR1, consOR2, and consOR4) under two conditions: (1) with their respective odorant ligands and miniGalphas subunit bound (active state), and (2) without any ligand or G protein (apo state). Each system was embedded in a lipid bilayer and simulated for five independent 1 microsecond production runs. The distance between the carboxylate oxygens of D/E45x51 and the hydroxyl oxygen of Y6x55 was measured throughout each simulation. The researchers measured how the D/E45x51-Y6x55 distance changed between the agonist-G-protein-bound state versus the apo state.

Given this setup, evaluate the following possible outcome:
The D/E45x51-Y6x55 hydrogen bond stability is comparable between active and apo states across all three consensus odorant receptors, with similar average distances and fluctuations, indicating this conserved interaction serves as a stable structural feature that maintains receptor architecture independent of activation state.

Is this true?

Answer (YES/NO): NO